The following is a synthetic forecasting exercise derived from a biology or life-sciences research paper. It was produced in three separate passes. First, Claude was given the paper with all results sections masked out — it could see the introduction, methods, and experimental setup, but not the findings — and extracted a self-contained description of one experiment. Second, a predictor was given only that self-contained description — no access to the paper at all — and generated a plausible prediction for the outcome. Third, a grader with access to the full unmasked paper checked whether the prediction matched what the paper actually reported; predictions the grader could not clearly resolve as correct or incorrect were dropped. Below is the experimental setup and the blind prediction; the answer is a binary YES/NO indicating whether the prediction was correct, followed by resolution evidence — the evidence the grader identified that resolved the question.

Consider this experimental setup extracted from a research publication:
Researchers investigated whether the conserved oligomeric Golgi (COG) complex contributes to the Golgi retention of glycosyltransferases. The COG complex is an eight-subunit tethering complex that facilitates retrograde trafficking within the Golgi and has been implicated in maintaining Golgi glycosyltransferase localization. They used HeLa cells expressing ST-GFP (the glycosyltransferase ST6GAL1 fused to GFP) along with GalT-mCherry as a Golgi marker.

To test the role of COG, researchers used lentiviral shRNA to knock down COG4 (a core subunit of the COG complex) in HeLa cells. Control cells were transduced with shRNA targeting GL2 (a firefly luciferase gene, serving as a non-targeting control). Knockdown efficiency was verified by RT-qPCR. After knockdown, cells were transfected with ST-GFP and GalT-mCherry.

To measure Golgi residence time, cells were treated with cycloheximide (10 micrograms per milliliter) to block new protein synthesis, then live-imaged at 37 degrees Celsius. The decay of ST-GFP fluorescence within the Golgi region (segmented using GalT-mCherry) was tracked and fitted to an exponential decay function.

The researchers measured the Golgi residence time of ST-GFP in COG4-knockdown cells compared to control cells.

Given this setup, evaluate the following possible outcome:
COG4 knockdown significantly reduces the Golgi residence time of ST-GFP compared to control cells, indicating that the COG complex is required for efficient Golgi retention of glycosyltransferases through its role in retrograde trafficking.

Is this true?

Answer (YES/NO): YES